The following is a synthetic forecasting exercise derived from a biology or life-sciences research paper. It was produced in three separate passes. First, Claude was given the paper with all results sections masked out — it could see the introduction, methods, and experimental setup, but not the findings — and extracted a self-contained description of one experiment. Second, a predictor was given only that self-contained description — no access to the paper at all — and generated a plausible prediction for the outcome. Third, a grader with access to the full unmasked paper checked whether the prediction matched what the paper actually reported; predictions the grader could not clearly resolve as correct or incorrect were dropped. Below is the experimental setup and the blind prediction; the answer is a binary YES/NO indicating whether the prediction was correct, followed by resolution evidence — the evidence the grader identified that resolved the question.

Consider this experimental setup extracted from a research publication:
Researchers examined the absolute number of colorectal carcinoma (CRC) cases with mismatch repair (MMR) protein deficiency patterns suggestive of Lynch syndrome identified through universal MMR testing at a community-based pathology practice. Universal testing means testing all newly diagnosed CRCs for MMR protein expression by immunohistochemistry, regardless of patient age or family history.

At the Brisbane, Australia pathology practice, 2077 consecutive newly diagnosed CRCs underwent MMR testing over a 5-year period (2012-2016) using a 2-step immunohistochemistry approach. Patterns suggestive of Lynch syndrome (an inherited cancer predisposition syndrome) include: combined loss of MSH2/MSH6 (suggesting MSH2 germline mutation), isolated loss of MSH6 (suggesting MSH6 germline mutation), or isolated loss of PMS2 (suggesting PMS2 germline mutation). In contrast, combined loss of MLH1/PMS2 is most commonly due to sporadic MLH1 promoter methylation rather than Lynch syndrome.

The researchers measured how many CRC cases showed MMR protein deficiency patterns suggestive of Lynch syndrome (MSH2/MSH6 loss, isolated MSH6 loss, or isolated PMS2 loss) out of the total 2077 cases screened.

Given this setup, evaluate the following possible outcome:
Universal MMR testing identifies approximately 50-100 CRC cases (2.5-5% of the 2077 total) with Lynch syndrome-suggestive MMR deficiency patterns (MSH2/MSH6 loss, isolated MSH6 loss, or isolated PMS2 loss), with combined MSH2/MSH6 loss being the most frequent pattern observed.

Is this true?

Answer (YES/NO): NO